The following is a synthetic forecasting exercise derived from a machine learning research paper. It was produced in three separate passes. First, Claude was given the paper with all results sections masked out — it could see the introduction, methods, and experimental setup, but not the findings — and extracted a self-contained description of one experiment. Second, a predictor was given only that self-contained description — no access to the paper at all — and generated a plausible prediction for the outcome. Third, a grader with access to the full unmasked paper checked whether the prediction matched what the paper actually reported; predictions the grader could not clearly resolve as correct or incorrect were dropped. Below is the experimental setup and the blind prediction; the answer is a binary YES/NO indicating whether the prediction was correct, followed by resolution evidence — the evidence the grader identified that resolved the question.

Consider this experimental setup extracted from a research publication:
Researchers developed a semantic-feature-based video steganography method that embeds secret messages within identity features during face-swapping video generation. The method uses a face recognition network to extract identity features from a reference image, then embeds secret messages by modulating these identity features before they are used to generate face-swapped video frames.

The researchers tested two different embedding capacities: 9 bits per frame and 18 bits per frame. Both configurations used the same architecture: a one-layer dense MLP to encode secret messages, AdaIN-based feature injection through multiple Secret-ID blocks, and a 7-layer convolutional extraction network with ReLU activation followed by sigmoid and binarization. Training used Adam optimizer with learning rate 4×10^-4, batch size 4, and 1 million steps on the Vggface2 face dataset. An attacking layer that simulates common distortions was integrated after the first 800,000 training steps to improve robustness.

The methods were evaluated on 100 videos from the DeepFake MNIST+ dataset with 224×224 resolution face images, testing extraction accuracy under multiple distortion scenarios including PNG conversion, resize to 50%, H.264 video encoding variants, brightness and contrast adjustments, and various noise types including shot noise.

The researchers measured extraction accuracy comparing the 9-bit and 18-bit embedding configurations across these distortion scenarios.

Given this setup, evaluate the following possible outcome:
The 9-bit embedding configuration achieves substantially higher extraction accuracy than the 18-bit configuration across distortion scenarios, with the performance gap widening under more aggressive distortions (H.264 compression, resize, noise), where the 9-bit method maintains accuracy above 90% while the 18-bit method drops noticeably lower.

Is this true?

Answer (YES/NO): NO